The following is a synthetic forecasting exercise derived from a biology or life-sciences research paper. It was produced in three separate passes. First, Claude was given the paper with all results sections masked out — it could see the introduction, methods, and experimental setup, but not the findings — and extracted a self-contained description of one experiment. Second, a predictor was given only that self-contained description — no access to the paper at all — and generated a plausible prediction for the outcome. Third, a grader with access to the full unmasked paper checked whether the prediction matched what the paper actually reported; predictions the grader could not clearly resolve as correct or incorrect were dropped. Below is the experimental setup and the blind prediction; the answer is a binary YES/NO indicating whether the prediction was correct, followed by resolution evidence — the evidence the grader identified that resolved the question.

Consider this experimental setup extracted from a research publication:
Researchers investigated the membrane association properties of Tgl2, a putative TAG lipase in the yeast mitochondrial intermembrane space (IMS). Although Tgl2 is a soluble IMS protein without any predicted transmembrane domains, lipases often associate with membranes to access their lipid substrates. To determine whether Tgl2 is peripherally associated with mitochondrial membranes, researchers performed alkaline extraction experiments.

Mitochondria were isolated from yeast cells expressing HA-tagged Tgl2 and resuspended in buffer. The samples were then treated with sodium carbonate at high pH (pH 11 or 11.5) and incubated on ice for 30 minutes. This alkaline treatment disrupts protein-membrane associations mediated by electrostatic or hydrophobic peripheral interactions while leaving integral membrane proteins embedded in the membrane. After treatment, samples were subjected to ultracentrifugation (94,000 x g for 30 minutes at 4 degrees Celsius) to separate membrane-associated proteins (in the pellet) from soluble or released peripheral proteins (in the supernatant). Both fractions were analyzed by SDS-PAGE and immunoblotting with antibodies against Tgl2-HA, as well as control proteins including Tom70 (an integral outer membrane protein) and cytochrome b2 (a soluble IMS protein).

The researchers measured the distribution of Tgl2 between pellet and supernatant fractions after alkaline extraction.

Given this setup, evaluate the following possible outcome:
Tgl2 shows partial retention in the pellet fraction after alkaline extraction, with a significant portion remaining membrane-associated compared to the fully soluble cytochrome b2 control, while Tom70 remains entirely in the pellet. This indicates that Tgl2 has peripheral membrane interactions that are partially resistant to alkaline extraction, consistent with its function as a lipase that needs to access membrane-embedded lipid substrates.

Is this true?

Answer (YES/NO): NO